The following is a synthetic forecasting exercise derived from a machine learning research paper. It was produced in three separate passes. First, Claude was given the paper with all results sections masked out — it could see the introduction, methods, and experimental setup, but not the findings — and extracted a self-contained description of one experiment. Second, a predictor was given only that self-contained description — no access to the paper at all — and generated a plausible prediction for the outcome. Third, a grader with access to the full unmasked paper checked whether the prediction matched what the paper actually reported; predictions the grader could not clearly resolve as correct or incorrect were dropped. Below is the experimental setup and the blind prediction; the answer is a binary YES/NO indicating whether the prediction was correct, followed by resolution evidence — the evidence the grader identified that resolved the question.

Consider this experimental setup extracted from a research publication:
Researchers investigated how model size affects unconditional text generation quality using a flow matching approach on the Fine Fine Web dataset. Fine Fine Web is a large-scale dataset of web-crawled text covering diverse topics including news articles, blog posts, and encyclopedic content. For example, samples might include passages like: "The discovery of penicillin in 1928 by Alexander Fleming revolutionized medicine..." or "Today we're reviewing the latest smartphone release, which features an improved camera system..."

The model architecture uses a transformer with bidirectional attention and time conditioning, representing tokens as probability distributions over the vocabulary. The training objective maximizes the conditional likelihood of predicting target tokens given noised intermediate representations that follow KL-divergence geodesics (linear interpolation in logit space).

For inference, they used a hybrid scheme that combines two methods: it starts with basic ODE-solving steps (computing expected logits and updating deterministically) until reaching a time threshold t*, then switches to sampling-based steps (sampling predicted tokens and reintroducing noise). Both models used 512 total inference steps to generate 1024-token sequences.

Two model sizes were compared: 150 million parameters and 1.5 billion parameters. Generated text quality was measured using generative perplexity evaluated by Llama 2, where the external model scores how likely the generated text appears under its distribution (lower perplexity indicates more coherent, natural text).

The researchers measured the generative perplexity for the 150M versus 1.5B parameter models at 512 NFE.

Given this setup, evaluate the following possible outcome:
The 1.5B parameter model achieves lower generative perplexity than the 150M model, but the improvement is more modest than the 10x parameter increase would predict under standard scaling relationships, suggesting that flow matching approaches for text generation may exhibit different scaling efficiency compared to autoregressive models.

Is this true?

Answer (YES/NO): NO